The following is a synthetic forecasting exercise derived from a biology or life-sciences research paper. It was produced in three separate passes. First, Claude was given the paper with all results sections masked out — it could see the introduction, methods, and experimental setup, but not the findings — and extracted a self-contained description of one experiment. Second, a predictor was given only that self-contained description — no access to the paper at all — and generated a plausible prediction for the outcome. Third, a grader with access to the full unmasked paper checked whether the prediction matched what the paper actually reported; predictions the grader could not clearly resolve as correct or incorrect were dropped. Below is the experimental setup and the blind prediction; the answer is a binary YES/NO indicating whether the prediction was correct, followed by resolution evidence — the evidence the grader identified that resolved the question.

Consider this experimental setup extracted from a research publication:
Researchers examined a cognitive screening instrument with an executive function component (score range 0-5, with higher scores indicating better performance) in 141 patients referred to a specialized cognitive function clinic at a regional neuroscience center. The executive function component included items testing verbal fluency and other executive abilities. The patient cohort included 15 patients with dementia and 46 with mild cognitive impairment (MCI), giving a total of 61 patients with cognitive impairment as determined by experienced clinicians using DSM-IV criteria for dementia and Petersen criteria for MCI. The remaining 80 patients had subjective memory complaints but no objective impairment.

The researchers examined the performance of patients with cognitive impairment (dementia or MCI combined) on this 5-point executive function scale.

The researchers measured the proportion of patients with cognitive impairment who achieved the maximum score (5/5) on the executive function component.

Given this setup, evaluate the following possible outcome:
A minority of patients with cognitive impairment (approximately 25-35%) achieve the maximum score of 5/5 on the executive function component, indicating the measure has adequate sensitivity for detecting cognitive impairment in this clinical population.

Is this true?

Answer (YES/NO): YES